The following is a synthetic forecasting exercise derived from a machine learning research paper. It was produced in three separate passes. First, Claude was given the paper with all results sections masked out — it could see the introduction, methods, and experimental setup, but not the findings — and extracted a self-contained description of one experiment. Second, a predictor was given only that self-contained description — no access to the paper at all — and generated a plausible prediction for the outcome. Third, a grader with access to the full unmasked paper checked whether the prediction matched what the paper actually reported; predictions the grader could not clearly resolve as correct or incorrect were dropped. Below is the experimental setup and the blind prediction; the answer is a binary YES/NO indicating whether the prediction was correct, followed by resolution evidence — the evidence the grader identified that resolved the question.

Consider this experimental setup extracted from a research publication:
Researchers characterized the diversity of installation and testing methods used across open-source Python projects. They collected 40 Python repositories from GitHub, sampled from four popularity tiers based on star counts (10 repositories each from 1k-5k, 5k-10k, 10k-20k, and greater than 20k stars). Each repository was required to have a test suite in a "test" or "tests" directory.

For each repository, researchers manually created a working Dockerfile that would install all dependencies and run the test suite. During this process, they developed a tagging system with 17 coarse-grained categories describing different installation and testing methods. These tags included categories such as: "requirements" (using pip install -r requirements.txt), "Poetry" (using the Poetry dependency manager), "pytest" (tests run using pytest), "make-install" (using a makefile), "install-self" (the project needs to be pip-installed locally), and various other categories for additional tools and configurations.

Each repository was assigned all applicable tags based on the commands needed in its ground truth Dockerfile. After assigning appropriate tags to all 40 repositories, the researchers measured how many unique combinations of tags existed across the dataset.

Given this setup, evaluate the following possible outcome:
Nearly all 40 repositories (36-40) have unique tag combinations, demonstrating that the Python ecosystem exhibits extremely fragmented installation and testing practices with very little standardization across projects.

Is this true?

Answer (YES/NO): NO